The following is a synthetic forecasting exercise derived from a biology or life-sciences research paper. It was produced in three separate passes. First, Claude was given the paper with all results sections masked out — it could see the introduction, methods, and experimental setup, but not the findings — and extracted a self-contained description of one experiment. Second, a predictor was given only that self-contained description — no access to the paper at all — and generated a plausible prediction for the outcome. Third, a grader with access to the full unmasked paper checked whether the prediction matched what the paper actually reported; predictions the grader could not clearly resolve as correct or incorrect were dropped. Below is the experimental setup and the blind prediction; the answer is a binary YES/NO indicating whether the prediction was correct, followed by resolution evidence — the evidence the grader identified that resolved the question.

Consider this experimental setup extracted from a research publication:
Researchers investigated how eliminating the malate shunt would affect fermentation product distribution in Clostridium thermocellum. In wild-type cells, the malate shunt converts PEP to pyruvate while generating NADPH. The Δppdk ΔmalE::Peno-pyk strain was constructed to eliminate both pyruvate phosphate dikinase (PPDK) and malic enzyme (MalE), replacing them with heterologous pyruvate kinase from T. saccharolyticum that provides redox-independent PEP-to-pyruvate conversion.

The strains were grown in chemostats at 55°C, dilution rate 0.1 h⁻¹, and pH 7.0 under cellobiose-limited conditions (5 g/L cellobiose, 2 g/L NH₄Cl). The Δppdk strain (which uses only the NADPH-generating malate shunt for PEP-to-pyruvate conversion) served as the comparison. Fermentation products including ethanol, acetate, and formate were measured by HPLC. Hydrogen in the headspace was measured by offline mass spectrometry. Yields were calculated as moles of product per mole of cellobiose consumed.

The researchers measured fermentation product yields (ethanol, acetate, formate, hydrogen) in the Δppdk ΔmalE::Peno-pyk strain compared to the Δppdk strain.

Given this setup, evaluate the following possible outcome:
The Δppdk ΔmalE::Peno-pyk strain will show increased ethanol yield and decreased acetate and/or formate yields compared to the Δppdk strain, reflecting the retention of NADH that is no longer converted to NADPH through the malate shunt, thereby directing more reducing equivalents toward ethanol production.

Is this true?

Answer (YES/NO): YES